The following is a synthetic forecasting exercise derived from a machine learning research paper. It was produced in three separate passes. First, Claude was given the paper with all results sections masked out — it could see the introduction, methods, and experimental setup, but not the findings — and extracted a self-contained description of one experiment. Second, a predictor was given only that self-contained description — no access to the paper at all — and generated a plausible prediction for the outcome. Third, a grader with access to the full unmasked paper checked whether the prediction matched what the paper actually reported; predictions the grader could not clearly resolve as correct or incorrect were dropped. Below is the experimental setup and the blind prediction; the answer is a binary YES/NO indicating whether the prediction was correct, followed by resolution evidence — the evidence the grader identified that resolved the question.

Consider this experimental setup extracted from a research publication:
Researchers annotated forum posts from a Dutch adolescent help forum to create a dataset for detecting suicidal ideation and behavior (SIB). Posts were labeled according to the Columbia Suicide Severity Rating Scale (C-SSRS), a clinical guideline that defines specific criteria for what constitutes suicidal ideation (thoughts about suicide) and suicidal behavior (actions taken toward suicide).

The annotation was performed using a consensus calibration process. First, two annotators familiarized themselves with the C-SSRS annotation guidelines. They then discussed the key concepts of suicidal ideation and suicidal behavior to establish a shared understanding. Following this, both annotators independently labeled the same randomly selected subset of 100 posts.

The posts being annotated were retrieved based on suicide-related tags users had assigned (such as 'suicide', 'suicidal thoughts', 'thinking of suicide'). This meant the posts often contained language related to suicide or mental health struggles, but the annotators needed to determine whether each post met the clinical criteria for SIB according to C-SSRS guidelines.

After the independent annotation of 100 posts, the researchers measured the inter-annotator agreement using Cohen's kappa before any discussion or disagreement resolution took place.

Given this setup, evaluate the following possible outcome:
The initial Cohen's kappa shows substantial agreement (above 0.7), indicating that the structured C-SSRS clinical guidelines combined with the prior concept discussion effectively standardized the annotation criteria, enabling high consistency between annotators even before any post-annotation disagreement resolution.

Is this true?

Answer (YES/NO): NO